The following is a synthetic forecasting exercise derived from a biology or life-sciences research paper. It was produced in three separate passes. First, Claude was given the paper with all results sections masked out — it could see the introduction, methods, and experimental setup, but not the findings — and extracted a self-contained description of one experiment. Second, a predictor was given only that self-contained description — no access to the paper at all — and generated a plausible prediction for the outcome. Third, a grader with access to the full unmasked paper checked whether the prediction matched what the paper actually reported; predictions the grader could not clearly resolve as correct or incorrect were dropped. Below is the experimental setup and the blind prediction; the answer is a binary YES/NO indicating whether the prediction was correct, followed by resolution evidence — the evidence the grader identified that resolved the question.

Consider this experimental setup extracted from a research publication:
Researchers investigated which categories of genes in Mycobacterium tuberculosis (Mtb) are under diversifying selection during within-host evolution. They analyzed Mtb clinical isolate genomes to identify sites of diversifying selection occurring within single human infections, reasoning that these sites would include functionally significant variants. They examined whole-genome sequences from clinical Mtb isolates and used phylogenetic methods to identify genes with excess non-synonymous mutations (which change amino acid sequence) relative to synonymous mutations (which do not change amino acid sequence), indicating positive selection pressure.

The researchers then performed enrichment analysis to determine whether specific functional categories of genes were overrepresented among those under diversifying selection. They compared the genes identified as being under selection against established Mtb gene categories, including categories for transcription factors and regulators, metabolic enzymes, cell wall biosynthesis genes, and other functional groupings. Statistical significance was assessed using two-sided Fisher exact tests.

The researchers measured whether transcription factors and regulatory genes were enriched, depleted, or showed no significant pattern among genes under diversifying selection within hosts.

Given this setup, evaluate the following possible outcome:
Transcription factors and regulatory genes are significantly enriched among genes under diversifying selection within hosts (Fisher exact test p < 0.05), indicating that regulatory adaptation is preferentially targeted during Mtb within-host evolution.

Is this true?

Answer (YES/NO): YES